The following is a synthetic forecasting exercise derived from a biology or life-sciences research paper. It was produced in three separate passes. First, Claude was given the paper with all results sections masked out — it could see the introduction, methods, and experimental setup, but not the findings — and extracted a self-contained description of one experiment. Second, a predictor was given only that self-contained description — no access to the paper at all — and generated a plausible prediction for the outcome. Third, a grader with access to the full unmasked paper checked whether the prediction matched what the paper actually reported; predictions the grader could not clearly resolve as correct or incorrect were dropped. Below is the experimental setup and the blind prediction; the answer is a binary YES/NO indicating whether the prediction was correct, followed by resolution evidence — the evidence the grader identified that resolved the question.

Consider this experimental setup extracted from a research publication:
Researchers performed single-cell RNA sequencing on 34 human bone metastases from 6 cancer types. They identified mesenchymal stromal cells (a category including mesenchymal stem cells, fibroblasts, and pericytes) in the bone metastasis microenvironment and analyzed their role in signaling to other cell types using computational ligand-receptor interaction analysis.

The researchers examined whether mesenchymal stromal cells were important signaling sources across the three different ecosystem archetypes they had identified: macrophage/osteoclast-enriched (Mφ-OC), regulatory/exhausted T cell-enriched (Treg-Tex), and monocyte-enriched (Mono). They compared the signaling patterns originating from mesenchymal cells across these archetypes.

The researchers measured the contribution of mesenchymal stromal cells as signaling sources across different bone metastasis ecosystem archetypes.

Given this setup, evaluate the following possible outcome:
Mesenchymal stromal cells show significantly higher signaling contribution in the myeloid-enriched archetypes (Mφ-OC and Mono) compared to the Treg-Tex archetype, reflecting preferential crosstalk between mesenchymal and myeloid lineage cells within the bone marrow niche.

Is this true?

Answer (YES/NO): NO